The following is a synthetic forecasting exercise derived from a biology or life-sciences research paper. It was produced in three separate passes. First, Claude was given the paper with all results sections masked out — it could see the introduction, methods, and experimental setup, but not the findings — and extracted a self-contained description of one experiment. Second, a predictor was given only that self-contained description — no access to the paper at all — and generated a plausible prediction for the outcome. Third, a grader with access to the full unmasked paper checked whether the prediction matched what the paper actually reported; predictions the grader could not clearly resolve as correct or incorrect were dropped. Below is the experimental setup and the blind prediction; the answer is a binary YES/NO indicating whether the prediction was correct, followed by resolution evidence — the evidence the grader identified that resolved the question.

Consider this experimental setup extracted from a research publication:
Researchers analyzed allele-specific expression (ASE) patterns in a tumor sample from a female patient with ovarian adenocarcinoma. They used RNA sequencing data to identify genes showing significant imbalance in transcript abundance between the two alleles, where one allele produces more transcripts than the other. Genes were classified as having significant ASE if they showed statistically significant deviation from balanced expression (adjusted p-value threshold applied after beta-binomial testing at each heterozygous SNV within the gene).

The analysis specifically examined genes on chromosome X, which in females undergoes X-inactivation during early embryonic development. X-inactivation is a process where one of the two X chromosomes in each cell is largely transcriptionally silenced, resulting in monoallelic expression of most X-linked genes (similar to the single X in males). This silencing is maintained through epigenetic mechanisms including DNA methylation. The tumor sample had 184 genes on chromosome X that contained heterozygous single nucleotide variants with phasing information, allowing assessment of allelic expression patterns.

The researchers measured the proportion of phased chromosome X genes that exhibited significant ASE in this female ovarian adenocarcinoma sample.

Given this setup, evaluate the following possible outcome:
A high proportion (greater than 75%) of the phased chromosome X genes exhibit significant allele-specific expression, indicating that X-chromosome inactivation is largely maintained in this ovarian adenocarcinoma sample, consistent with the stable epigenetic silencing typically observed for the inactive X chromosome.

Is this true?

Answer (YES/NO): YES